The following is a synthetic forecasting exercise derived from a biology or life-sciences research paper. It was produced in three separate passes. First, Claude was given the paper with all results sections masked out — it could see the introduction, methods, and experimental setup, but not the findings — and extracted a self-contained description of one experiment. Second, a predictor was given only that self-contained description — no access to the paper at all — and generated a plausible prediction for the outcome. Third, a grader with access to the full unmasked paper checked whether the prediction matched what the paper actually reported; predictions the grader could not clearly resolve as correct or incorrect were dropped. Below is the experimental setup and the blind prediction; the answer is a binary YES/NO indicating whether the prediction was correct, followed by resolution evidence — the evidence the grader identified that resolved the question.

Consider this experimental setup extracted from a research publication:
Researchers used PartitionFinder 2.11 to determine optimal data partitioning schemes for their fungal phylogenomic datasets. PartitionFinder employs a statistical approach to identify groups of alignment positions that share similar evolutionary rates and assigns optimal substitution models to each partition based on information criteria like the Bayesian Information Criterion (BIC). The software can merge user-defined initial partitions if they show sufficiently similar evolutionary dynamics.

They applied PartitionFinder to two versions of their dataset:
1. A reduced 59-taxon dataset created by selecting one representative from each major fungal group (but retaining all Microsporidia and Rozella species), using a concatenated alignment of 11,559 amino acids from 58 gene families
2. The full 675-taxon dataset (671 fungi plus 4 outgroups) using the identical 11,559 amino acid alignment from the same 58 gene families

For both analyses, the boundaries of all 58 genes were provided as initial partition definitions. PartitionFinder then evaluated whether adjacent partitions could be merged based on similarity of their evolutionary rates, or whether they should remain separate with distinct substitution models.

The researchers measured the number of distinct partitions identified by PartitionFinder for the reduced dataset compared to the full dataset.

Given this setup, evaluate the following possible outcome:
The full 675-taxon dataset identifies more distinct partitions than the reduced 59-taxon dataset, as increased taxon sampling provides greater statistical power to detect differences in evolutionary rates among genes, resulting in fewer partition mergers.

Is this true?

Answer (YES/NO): YES